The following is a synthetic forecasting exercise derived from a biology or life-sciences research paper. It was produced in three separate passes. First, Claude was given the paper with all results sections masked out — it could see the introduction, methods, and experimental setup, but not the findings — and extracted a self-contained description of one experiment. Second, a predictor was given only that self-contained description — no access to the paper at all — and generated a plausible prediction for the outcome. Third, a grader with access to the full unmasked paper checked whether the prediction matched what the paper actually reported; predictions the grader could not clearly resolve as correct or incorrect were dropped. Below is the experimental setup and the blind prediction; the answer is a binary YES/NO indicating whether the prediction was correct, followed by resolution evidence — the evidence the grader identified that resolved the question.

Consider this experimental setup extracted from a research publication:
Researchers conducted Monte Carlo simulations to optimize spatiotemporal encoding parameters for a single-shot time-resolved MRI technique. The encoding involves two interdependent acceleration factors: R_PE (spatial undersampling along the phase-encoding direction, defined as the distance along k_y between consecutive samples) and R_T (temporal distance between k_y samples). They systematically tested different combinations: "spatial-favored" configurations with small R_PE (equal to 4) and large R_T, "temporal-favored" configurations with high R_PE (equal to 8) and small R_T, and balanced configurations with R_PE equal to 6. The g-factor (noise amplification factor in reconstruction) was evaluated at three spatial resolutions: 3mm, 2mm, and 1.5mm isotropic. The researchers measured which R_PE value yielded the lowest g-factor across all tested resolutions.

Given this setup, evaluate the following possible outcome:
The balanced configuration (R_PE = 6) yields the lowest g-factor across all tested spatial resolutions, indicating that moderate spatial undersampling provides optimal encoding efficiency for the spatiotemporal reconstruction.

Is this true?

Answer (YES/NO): YES